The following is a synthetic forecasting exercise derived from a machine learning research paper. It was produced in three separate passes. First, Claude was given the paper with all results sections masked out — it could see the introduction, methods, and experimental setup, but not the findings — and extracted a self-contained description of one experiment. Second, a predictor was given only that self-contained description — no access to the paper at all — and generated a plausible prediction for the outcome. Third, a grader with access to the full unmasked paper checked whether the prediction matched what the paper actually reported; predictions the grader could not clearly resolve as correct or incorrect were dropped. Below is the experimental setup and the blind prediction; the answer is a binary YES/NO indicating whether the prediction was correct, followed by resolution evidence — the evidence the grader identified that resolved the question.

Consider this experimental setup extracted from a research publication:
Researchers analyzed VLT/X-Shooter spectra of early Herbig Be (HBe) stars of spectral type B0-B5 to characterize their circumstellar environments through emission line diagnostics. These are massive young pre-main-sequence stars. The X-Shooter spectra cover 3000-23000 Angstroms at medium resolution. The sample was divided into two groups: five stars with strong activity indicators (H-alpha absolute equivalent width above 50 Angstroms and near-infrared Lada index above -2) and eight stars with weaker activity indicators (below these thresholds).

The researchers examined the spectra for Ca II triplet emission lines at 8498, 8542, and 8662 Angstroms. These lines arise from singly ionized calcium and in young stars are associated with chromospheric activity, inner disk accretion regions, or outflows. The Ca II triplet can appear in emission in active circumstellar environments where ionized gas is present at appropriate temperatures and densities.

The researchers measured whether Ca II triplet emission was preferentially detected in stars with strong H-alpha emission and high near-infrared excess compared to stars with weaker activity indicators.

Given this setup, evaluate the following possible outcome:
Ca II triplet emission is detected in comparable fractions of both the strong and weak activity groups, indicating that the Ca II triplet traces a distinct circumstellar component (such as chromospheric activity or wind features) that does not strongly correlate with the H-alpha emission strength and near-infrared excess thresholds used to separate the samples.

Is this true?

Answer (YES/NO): NO